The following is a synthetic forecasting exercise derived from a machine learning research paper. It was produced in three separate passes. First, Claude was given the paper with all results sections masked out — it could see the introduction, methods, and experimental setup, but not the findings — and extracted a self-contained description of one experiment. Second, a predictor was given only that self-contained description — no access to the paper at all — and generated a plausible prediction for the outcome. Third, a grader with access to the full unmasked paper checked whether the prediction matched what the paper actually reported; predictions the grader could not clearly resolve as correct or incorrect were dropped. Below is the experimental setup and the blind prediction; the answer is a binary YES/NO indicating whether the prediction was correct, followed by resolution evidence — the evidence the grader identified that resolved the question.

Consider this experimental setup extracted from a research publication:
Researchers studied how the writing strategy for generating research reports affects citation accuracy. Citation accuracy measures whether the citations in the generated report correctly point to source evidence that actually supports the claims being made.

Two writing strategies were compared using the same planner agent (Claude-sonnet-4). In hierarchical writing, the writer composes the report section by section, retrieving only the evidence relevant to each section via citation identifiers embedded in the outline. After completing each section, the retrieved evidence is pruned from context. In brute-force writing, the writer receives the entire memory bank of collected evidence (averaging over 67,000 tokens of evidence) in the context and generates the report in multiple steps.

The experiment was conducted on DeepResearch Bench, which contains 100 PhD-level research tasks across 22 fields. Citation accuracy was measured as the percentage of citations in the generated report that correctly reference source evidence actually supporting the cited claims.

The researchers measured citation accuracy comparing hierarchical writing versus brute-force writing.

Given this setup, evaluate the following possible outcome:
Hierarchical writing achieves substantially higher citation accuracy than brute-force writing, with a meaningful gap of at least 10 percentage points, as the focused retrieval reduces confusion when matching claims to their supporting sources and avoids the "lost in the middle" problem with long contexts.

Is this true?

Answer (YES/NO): NO